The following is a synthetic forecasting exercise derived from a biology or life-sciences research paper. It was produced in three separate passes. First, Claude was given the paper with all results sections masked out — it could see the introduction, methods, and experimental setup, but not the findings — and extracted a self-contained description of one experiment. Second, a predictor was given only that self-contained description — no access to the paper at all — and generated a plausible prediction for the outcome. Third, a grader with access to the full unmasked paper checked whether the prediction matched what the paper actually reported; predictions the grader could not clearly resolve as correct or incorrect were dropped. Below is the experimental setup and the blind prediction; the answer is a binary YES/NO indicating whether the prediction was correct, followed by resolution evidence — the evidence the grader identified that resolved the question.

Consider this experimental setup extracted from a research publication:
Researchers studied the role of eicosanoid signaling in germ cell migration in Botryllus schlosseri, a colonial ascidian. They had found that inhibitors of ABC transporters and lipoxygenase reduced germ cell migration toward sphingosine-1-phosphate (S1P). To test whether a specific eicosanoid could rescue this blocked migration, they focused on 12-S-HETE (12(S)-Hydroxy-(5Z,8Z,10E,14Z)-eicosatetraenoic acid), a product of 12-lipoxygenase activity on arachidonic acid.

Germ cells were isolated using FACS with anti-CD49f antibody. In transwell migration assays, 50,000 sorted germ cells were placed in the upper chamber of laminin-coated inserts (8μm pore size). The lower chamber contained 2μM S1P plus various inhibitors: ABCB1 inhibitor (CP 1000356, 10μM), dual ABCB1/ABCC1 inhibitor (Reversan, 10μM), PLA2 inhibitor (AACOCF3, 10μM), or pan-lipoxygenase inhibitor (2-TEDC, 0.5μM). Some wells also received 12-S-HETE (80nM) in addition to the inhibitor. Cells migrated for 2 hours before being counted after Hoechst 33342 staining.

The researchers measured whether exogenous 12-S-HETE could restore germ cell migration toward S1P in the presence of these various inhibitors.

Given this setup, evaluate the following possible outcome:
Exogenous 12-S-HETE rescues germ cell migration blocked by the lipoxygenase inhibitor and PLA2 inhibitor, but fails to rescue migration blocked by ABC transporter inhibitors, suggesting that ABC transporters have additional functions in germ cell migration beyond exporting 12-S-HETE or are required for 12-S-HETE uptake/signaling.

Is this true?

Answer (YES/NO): NO